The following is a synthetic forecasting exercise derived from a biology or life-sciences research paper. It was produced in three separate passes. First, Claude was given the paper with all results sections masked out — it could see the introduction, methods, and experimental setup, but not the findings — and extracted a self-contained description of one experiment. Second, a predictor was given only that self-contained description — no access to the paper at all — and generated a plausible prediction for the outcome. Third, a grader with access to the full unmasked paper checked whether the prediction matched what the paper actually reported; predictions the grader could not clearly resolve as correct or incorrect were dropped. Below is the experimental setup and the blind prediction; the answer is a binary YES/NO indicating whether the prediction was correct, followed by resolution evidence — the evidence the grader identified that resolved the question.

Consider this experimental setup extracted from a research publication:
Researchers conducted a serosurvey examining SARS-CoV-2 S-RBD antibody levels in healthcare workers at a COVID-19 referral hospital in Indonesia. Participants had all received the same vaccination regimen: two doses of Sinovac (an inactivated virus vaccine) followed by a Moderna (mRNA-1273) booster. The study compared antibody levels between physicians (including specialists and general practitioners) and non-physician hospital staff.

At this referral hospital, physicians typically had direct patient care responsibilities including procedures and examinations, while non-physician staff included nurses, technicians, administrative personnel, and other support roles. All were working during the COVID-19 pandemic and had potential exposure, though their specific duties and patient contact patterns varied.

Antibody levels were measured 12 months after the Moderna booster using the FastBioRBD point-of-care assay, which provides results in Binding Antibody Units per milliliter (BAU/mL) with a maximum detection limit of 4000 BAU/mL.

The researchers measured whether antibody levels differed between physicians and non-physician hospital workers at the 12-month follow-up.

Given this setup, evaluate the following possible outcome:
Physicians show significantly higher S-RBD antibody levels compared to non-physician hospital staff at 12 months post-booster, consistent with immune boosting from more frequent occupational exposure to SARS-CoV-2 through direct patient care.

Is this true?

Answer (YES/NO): NO